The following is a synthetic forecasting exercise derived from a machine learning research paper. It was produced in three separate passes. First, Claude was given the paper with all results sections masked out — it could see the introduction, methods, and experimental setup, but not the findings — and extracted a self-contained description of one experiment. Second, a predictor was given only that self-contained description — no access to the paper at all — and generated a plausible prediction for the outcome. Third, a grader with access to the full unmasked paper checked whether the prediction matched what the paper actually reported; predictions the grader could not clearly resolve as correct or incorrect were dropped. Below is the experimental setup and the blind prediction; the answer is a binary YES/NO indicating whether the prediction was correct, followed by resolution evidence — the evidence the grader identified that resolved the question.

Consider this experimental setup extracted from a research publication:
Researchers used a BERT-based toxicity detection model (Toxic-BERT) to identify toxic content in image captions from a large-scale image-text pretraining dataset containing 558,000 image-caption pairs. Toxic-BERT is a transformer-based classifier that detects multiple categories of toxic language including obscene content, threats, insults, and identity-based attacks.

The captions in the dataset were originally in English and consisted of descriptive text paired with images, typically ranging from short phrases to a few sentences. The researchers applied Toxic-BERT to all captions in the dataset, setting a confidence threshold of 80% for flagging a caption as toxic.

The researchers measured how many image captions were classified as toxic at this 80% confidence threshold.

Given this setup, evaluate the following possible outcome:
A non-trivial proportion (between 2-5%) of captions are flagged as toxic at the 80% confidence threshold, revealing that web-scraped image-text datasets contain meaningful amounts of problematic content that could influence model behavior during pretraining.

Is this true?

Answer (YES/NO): NO